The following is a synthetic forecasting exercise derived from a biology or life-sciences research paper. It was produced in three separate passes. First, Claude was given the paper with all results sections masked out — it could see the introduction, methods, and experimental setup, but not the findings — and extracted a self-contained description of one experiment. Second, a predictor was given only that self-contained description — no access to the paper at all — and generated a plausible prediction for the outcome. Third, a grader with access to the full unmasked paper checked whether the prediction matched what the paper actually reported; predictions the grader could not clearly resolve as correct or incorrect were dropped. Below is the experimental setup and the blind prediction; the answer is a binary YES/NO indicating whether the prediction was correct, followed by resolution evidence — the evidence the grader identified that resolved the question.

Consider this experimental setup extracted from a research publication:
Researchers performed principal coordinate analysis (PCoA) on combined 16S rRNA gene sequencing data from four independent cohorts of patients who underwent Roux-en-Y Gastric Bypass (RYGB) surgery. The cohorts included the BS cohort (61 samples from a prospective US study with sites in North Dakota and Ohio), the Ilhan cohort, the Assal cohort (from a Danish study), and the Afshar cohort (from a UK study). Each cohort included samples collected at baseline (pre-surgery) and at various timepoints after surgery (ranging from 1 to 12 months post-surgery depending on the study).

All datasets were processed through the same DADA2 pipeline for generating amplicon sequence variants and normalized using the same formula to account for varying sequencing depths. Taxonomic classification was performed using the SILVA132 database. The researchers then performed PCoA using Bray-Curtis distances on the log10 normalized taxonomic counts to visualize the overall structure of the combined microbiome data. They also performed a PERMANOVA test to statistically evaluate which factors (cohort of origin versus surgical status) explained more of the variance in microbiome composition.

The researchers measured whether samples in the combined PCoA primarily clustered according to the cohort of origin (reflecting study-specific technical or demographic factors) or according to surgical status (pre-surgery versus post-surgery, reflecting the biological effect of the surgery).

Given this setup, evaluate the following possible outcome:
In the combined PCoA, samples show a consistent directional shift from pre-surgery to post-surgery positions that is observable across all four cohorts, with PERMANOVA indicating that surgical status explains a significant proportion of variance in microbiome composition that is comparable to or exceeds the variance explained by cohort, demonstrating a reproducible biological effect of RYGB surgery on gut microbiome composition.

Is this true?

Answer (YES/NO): NO